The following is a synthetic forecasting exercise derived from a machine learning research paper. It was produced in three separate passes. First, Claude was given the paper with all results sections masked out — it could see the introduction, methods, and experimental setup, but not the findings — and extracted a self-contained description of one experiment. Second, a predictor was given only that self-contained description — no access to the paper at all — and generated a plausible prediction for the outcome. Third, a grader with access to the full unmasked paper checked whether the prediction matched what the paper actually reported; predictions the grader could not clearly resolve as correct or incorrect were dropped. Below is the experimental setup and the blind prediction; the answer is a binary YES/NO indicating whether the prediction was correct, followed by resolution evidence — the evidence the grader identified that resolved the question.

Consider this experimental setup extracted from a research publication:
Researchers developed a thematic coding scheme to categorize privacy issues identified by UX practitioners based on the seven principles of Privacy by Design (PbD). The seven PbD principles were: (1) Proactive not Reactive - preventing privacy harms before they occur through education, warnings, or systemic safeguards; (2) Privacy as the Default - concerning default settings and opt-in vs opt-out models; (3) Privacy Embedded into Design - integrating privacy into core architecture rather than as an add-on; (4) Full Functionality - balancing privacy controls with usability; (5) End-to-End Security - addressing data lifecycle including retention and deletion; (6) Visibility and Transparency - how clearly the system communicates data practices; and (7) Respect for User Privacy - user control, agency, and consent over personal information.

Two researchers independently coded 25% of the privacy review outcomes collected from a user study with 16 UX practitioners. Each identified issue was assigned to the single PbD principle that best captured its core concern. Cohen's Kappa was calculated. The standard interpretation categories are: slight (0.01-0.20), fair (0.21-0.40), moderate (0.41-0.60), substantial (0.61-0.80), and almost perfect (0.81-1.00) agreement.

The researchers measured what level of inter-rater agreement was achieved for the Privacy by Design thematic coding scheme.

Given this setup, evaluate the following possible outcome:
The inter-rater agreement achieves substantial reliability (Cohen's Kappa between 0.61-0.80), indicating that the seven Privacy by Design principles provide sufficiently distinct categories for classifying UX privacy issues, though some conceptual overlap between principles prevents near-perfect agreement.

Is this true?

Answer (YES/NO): YES